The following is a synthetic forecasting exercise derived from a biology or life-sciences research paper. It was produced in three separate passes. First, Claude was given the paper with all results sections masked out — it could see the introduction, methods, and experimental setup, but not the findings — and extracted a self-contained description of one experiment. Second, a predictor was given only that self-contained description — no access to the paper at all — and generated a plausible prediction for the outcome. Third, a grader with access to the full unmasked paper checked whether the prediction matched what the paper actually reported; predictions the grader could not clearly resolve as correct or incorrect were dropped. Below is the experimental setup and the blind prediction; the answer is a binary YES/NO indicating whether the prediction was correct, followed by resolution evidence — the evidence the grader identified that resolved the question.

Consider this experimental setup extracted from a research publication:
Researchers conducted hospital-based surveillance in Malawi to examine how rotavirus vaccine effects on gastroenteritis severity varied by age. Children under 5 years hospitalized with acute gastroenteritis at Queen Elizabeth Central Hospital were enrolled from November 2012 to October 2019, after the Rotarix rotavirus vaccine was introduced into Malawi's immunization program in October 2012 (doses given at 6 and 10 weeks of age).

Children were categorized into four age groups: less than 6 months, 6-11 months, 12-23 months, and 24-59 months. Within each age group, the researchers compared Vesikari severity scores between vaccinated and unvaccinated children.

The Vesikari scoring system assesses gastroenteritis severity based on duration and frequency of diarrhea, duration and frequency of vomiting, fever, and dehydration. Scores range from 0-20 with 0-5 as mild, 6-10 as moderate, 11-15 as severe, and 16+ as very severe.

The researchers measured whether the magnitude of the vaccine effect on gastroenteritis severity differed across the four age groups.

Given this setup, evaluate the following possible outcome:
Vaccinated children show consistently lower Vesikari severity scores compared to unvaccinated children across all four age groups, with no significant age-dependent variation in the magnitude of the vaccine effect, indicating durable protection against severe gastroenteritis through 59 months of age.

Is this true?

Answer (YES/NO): YES